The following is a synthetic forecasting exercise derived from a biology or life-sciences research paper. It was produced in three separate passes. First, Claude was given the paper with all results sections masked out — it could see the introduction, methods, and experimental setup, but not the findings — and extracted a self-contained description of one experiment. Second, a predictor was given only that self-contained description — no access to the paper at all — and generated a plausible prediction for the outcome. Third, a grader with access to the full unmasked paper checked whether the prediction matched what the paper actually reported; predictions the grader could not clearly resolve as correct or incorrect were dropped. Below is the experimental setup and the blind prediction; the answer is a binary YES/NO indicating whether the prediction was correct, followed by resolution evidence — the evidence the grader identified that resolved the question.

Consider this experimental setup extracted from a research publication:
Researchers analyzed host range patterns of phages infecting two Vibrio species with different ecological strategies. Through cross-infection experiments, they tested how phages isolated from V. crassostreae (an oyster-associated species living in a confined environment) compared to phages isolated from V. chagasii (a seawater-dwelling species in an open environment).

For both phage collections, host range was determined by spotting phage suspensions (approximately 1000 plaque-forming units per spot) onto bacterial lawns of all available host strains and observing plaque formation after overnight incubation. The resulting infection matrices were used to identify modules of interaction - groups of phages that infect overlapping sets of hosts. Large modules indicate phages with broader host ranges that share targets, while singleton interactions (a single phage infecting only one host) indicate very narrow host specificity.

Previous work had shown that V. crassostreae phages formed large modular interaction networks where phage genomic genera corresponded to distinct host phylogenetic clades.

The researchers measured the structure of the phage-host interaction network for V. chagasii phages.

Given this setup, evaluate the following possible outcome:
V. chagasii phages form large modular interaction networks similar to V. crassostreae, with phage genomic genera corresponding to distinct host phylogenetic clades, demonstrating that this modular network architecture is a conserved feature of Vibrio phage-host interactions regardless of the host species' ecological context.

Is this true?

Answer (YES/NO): NO